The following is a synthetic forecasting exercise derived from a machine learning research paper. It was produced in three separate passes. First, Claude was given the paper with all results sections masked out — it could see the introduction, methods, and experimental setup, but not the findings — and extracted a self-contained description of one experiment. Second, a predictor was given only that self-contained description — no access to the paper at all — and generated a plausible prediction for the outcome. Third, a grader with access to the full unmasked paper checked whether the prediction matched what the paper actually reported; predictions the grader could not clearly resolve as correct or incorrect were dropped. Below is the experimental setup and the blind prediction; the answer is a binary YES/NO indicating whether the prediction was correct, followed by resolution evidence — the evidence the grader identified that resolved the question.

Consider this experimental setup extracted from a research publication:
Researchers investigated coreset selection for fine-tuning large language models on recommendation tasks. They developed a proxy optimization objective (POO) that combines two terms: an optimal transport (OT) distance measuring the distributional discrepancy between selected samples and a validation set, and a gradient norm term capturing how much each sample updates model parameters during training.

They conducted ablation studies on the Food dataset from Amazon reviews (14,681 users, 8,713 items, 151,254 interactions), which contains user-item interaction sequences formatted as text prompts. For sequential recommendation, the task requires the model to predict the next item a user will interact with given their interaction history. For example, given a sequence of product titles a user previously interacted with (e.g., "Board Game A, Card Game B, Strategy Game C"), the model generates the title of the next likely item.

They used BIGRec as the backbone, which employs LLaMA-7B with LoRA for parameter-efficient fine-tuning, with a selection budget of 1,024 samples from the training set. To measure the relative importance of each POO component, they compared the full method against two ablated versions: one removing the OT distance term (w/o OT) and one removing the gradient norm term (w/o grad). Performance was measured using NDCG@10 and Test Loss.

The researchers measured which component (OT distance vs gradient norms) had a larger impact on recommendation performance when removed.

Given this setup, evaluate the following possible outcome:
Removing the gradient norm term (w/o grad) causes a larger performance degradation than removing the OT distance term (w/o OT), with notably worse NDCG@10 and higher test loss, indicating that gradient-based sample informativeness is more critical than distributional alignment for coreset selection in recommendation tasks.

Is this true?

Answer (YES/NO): NO